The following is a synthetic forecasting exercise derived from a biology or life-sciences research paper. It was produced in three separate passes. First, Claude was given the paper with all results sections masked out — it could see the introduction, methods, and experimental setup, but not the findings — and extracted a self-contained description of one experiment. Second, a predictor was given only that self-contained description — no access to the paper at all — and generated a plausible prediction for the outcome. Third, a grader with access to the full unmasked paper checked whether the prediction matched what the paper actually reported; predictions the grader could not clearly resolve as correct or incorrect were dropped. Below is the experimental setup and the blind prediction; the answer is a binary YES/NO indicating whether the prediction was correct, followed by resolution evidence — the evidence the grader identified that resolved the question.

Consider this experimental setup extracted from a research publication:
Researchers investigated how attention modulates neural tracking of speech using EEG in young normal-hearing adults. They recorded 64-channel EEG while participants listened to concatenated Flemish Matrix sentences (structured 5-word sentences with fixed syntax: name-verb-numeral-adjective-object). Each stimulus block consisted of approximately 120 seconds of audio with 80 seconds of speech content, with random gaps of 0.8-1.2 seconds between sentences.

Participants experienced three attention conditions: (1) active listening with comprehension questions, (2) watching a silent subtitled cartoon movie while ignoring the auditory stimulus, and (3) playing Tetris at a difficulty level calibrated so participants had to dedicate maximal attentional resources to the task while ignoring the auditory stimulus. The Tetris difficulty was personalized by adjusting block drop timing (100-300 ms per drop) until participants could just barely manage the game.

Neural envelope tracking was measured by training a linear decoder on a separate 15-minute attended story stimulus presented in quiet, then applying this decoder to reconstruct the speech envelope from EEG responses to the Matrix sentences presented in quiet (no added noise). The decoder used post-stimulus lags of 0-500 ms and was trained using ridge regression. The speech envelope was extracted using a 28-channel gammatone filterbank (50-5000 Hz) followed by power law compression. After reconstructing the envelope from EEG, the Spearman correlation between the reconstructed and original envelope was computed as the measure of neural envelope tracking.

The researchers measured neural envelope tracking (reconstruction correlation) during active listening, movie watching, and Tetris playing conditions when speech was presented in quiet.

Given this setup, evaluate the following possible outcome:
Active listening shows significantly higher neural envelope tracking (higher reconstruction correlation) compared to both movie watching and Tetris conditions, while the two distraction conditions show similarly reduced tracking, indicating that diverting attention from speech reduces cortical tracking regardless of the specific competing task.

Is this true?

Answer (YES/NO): NO